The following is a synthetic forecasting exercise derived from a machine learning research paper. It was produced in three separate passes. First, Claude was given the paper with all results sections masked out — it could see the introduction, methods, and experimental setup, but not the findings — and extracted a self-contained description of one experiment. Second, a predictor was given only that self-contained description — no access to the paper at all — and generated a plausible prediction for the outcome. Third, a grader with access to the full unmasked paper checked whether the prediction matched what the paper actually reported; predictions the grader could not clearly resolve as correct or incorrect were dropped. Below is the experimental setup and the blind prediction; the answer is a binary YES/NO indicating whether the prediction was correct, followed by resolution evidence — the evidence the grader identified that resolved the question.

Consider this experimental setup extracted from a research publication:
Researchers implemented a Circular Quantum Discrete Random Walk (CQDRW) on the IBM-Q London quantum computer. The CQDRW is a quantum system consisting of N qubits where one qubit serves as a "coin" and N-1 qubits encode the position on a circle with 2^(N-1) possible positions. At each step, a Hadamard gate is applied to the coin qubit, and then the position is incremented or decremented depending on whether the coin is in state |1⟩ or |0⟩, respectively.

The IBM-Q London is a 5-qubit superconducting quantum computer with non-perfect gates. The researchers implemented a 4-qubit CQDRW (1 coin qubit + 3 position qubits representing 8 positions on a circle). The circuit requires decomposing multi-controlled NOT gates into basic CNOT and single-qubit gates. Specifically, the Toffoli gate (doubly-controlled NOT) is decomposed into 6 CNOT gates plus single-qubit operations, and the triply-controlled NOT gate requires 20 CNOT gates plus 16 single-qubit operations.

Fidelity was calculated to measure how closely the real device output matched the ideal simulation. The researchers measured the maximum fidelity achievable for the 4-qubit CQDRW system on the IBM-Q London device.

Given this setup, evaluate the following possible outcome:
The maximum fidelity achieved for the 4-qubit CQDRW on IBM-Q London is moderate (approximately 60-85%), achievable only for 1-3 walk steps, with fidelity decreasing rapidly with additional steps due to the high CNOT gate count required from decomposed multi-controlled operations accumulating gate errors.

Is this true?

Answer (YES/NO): NO